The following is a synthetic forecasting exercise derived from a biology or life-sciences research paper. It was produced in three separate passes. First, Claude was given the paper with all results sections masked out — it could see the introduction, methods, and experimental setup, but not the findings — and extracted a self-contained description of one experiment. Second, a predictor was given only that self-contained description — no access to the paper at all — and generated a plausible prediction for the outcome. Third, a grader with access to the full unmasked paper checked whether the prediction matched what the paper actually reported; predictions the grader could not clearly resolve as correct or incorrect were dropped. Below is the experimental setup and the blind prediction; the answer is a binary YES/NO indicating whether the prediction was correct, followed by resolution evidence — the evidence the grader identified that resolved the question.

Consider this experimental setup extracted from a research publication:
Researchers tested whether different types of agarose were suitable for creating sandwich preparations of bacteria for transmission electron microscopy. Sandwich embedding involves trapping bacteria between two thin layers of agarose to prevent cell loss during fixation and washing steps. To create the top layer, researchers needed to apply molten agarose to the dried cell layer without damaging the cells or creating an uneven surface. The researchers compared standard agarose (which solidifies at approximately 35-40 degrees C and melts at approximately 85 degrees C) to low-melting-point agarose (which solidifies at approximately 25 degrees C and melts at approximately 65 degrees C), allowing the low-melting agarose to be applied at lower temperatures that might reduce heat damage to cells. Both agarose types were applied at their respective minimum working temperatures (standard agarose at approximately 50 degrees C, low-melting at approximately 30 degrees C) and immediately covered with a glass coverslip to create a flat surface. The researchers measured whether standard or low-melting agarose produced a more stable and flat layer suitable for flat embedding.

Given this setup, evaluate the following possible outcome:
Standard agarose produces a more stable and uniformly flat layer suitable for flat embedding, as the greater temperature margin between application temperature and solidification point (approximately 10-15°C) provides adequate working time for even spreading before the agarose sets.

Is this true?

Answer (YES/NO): YES